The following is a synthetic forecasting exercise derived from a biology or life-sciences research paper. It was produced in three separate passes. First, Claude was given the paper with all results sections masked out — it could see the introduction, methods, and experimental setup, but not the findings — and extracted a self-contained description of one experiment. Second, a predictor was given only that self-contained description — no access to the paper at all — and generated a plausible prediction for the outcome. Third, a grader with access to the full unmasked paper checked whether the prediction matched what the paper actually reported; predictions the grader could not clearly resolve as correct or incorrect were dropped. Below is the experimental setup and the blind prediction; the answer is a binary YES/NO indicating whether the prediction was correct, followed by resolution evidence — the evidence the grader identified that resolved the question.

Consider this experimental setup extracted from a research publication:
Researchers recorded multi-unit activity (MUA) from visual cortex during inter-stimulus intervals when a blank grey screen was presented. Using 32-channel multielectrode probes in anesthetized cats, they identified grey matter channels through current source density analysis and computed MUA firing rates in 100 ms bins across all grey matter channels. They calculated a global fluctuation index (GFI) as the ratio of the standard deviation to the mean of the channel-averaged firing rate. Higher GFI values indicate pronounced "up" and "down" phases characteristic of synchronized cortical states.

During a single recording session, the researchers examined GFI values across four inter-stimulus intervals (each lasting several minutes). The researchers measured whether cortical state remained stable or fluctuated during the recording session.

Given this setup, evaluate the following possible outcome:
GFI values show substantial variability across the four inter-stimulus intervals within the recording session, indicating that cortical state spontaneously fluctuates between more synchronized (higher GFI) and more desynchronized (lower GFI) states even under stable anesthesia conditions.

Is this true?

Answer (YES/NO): YES